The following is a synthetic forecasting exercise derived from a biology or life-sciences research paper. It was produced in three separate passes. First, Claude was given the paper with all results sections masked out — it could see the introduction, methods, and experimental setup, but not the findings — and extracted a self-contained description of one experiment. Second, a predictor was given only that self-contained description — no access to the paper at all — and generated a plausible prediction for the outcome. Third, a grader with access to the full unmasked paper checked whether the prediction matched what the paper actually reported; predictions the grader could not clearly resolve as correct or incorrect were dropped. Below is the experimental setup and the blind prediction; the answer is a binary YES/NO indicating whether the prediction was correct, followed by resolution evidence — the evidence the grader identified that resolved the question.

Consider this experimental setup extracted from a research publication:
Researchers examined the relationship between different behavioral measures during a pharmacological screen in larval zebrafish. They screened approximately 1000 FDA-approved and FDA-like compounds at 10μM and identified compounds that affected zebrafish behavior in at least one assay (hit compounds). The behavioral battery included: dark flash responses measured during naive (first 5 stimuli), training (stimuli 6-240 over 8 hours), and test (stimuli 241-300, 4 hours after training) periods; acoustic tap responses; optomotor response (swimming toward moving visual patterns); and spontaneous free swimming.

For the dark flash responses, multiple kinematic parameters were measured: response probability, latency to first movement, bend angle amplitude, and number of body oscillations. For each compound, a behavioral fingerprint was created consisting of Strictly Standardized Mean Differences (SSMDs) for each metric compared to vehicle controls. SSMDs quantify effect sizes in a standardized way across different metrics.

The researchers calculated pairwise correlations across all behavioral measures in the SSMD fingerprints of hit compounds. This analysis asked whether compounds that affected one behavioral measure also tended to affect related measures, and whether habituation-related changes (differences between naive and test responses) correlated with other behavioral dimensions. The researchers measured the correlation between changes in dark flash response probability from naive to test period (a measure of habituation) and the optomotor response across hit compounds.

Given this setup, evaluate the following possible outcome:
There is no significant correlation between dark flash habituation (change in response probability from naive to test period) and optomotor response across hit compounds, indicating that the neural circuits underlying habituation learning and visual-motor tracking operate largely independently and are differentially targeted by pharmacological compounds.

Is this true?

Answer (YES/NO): NO